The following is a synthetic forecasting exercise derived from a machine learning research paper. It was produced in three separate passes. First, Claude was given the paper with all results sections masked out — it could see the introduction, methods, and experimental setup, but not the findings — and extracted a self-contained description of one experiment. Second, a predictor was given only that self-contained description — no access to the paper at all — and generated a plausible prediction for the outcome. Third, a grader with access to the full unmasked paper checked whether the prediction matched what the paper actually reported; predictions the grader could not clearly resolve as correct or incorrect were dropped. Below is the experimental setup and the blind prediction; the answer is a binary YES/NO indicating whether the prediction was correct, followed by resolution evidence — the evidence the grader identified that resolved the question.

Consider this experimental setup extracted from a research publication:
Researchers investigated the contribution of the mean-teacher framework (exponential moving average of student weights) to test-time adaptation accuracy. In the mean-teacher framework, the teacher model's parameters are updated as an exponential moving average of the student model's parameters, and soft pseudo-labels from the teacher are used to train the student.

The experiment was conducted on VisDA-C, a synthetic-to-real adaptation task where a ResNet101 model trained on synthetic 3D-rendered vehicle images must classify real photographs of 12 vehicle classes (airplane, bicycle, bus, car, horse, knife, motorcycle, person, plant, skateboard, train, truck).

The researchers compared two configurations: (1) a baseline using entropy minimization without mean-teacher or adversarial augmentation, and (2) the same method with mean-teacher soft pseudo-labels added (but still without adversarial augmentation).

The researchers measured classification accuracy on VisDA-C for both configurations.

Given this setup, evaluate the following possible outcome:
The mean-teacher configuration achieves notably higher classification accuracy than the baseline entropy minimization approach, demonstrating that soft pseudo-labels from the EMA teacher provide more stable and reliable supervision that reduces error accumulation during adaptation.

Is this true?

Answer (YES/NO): YES